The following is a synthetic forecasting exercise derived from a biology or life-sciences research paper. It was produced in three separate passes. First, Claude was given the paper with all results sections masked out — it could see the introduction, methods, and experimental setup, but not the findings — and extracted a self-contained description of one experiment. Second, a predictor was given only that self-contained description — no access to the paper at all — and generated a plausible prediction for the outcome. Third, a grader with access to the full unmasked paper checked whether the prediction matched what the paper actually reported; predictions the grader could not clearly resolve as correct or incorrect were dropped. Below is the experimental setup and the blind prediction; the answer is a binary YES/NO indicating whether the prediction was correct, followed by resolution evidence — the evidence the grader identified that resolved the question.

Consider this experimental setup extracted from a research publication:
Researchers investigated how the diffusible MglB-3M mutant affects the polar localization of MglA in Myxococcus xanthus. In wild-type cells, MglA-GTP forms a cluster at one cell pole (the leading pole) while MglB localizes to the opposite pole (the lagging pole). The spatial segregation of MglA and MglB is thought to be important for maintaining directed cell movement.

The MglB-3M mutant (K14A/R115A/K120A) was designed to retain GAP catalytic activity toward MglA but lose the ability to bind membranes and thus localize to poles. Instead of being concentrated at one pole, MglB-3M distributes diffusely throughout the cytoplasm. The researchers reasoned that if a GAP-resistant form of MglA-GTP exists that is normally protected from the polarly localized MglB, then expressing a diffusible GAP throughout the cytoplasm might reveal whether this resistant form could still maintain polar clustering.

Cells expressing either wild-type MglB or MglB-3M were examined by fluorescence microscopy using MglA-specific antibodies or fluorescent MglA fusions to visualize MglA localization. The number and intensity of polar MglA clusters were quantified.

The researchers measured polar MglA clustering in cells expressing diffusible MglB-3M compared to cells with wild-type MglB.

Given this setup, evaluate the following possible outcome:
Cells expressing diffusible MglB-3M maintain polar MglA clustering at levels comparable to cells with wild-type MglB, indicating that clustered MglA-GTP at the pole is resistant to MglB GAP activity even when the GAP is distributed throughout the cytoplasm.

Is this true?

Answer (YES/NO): YES